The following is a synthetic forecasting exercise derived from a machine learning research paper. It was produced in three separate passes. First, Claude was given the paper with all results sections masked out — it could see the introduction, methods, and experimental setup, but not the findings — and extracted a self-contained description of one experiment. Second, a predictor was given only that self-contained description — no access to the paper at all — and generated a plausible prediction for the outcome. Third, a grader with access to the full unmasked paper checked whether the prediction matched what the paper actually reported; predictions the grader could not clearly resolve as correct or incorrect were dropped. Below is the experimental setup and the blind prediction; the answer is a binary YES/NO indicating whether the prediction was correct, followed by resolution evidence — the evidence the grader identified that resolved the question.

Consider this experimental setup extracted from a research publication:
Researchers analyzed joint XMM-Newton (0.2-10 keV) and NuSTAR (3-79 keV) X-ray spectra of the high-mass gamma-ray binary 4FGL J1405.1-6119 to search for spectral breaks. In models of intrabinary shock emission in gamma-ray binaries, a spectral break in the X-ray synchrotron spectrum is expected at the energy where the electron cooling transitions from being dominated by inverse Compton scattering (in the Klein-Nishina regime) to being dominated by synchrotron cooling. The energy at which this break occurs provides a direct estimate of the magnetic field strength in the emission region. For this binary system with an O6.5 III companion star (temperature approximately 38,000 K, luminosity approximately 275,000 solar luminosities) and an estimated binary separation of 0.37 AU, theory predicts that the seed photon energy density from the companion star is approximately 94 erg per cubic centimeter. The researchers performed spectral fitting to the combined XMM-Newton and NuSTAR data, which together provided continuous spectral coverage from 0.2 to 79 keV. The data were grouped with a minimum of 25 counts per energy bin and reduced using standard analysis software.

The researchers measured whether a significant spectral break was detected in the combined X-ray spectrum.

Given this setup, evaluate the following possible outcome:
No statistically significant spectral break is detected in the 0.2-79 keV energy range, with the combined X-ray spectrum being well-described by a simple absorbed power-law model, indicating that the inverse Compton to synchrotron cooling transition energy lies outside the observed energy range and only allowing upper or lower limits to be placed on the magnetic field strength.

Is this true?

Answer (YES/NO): YES